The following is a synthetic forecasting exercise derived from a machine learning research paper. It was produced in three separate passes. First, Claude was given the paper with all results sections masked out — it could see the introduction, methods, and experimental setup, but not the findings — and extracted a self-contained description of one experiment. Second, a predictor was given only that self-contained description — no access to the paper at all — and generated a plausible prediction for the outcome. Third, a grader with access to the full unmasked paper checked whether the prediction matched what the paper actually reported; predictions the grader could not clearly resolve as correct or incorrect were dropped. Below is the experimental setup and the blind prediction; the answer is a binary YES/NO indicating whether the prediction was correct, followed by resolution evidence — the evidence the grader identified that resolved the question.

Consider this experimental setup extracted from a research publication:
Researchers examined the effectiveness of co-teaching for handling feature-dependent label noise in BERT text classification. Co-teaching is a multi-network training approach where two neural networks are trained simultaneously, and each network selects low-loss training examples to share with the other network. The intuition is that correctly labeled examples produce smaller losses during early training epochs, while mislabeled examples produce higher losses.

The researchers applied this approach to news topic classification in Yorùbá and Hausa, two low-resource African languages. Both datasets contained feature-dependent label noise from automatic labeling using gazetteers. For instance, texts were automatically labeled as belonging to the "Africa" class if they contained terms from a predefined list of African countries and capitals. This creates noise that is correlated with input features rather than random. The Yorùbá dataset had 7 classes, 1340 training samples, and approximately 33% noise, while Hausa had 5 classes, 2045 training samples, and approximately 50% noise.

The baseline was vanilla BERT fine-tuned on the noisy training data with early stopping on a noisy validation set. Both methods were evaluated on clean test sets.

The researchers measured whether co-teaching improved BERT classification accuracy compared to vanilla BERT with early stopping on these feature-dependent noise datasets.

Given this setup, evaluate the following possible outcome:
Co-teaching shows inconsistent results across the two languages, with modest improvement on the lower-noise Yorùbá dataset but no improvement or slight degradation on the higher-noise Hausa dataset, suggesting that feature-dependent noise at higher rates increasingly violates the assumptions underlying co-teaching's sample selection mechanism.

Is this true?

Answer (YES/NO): NO